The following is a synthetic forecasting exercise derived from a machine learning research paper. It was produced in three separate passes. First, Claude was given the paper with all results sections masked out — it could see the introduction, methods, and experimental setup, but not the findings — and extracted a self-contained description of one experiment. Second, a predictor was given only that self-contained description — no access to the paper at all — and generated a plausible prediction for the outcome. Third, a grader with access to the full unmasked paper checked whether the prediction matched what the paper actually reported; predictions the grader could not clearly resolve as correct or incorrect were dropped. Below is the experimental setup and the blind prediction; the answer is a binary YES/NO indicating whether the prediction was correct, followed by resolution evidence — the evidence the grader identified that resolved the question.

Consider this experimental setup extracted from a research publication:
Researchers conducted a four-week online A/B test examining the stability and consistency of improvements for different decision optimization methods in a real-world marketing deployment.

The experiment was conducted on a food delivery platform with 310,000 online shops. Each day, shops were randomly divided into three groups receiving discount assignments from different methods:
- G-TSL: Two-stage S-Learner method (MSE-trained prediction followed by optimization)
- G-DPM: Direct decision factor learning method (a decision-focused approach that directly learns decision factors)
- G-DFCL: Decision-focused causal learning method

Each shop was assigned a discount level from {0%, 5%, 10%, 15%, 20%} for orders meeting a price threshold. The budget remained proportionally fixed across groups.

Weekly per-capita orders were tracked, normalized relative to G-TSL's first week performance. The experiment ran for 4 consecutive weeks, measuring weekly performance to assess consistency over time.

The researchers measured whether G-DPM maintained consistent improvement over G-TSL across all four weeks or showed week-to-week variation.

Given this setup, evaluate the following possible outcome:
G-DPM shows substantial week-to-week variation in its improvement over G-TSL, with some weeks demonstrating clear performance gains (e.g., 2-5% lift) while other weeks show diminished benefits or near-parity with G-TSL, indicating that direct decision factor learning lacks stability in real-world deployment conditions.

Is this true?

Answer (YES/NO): NO